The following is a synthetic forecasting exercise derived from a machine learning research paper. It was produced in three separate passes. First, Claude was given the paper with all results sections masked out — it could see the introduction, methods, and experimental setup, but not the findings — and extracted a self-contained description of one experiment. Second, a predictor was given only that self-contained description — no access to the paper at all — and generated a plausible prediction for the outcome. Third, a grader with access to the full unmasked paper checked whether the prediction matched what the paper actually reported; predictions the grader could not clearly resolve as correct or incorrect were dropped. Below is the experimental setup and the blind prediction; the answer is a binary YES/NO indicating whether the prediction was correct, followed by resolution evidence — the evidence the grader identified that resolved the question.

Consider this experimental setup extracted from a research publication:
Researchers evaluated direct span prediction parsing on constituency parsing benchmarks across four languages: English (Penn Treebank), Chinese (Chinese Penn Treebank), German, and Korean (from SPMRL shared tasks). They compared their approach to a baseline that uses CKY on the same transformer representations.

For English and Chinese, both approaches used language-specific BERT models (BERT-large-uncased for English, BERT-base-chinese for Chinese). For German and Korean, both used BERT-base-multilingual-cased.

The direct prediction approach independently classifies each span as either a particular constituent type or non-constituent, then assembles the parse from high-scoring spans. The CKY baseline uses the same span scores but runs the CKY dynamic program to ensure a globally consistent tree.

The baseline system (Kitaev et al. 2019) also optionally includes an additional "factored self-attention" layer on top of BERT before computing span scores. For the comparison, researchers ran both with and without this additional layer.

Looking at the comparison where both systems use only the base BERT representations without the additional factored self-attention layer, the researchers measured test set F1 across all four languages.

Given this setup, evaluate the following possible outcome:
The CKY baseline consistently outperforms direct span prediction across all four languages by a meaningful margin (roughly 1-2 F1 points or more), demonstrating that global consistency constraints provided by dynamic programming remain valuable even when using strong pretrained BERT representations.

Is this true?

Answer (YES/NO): NO